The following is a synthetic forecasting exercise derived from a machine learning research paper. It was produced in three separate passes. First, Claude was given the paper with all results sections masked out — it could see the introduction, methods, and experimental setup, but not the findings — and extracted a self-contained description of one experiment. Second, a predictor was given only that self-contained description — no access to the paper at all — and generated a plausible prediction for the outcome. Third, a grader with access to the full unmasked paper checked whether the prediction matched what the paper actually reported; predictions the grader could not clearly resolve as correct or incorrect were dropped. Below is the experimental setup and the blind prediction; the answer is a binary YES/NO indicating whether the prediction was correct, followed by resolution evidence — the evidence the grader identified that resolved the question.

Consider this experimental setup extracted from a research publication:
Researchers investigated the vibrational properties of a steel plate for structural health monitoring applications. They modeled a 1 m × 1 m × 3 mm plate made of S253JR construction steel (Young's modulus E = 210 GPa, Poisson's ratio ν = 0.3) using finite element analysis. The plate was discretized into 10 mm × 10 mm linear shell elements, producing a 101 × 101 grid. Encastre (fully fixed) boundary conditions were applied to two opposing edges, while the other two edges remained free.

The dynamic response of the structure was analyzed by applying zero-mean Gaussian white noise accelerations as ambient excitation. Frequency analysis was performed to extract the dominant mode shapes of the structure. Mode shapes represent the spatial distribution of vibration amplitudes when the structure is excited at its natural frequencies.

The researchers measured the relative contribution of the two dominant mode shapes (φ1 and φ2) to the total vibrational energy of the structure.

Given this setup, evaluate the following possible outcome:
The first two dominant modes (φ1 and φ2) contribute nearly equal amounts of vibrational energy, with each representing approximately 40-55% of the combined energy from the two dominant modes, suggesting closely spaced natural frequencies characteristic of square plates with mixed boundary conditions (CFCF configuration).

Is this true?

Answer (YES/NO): NO